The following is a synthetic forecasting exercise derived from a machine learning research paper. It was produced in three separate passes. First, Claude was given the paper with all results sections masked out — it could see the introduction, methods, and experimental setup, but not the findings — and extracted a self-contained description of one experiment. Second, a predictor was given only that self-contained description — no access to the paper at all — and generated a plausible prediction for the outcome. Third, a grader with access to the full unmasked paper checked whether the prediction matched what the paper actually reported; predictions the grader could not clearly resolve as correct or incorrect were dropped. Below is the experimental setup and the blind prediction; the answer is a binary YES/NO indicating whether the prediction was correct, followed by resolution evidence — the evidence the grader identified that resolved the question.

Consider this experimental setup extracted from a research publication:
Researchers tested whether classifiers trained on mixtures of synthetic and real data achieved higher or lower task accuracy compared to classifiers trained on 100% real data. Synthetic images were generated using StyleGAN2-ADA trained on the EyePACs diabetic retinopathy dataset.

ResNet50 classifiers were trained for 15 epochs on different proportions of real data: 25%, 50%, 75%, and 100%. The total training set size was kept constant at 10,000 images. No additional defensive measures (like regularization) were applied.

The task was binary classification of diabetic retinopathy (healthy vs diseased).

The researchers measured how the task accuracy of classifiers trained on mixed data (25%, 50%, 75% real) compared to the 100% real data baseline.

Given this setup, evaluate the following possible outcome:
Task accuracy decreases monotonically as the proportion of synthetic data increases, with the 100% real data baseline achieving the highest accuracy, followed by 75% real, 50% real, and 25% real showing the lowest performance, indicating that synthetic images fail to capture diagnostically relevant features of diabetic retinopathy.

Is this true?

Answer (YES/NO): NO